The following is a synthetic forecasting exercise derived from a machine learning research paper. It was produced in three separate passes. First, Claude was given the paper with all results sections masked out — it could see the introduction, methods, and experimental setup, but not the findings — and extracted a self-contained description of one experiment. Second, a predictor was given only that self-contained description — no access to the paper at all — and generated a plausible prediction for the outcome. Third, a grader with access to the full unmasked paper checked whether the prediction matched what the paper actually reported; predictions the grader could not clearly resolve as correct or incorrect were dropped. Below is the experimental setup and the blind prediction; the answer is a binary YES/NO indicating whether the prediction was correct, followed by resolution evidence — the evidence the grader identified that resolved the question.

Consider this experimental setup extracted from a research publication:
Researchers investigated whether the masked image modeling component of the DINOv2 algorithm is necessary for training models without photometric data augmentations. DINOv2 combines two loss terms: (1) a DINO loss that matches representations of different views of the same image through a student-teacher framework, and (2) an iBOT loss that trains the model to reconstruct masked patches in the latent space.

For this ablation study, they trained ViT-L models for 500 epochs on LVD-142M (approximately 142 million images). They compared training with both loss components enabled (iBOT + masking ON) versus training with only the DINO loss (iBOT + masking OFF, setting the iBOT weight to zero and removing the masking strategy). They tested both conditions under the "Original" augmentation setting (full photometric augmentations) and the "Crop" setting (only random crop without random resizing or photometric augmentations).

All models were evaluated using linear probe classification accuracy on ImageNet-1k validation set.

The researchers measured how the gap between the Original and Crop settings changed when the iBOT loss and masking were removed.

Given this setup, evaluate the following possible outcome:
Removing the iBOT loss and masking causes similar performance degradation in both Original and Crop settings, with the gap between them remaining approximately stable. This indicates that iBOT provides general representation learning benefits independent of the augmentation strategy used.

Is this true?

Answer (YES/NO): NO